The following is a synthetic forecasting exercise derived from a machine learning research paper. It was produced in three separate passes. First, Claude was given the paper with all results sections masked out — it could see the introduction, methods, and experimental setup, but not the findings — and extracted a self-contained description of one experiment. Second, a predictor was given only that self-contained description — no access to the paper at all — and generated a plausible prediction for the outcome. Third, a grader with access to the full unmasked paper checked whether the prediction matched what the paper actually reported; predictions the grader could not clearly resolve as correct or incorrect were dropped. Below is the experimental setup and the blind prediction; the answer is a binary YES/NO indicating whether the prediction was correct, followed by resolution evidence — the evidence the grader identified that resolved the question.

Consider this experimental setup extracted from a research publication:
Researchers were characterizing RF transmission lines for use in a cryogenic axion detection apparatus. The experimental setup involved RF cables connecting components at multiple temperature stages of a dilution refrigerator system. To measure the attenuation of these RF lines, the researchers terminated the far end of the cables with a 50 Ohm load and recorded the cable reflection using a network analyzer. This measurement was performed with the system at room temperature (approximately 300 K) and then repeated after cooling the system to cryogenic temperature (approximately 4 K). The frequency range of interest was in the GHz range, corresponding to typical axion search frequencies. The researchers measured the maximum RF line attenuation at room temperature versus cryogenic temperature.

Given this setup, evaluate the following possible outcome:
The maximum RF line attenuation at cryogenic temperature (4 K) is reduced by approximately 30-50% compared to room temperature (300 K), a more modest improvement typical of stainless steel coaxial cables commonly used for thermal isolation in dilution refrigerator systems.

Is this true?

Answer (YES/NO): NO